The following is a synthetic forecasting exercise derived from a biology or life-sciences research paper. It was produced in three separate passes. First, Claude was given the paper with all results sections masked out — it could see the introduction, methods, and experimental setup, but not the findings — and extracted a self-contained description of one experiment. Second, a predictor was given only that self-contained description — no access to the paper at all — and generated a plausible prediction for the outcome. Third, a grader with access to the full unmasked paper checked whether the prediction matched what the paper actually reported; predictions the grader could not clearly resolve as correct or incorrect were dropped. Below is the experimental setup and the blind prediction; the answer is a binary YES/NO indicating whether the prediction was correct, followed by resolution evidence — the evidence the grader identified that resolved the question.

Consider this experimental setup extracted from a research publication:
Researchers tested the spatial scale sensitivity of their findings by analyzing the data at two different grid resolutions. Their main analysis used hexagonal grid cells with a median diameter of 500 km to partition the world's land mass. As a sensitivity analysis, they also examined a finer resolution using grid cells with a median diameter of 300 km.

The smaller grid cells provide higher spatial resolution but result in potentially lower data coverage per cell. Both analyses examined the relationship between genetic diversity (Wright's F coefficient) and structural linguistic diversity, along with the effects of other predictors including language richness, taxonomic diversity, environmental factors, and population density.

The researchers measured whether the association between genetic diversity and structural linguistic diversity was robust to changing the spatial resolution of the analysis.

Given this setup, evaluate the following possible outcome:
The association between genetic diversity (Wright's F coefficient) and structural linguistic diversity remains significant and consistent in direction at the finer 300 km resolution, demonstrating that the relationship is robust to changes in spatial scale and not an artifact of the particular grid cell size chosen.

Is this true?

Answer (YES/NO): YES